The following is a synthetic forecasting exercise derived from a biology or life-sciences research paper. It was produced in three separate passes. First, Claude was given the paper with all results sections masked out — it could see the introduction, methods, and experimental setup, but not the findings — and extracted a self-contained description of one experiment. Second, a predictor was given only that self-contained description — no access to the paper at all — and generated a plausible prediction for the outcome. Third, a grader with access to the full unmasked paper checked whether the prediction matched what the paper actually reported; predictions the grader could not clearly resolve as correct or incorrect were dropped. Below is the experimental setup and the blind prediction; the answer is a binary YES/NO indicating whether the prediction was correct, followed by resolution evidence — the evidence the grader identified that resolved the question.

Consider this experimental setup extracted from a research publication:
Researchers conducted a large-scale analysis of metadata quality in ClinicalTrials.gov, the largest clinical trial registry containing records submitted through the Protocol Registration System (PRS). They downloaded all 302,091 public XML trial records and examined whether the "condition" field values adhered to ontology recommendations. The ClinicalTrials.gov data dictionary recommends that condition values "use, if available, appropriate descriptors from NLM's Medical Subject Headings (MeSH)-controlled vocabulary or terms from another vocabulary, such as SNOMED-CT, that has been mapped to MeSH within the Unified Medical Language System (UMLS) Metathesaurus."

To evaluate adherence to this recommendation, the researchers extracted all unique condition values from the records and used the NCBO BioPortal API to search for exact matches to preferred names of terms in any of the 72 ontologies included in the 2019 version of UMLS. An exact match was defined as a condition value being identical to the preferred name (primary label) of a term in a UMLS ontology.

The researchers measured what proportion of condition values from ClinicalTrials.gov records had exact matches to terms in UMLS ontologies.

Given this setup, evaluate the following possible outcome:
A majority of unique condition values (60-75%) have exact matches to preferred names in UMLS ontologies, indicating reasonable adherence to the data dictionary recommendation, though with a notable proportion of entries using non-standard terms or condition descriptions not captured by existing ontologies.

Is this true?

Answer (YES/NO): NO